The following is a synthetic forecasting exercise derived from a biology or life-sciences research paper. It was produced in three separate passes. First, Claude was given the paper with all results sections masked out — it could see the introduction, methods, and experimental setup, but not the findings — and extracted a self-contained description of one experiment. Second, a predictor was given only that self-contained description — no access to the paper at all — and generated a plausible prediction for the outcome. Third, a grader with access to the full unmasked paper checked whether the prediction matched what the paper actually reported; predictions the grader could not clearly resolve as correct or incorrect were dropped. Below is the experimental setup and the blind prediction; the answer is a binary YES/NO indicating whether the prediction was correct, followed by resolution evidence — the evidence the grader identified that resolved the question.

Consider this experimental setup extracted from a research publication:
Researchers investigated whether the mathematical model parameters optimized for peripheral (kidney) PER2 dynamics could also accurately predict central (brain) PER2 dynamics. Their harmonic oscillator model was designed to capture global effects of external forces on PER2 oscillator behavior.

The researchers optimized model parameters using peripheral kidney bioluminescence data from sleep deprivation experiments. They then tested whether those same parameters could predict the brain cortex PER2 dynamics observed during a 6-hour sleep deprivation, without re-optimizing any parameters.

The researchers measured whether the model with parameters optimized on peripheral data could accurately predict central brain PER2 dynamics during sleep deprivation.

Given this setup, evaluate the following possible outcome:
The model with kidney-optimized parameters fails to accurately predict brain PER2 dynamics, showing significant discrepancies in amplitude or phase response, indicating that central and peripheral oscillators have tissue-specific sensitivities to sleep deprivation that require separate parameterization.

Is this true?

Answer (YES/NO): YES